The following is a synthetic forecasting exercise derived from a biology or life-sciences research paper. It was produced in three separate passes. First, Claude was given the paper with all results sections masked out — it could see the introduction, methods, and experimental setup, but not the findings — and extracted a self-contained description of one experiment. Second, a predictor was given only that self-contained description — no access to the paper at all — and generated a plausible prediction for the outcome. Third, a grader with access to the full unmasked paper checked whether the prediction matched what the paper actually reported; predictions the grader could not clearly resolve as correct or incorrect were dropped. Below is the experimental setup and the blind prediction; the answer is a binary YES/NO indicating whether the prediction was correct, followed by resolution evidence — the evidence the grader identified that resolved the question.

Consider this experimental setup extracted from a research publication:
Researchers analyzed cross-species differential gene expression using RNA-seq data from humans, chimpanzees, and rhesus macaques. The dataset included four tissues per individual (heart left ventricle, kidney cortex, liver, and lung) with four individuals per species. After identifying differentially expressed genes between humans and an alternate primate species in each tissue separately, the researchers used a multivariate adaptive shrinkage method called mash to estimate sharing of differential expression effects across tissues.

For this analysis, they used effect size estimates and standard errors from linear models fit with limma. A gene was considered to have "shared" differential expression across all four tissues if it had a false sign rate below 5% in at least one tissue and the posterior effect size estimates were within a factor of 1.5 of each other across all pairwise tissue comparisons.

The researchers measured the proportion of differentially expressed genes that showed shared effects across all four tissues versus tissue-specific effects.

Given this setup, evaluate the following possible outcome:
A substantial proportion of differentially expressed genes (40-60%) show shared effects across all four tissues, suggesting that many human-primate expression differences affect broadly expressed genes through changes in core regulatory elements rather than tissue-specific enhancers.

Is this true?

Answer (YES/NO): NO